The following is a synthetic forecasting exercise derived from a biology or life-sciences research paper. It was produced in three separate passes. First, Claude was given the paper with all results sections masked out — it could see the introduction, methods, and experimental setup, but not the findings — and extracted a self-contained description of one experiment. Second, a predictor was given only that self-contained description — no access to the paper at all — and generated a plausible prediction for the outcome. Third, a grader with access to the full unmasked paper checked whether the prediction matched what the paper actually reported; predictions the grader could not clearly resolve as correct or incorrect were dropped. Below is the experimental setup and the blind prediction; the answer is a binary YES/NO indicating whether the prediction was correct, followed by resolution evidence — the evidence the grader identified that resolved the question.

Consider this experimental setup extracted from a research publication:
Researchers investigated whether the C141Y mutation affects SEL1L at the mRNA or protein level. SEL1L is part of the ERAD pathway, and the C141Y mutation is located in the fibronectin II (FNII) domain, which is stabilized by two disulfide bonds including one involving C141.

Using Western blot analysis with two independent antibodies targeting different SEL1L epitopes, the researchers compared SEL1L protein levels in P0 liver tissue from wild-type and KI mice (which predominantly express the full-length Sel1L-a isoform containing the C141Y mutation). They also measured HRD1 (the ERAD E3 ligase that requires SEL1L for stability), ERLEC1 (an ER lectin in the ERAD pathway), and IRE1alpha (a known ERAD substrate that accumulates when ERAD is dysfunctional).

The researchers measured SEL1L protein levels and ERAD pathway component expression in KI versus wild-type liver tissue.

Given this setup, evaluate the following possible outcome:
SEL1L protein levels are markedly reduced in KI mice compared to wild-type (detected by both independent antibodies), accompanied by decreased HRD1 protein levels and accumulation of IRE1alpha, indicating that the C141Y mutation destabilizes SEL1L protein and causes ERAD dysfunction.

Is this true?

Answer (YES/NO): YES